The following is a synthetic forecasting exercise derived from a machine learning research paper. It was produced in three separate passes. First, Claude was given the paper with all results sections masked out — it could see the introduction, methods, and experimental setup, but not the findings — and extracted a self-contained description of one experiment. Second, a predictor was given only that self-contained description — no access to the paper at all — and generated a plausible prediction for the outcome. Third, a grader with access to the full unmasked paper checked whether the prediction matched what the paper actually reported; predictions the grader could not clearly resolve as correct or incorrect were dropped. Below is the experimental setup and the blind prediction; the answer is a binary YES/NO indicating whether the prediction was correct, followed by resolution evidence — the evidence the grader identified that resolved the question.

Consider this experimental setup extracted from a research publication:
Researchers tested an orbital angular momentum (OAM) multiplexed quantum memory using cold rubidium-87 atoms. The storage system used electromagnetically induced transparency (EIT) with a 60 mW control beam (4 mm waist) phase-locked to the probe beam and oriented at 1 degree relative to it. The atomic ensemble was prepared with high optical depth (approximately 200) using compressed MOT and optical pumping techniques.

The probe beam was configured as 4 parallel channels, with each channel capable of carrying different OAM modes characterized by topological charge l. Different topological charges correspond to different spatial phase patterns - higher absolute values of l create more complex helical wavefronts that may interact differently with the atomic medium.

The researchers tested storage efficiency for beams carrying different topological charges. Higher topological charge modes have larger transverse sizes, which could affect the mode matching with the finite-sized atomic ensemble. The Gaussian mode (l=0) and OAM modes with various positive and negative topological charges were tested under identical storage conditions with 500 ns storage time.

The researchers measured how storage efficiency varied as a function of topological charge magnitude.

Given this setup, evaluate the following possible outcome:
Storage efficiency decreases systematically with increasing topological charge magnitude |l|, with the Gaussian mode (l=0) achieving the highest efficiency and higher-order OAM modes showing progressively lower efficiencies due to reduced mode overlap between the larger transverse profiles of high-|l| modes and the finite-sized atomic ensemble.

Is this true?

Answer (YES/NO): NO